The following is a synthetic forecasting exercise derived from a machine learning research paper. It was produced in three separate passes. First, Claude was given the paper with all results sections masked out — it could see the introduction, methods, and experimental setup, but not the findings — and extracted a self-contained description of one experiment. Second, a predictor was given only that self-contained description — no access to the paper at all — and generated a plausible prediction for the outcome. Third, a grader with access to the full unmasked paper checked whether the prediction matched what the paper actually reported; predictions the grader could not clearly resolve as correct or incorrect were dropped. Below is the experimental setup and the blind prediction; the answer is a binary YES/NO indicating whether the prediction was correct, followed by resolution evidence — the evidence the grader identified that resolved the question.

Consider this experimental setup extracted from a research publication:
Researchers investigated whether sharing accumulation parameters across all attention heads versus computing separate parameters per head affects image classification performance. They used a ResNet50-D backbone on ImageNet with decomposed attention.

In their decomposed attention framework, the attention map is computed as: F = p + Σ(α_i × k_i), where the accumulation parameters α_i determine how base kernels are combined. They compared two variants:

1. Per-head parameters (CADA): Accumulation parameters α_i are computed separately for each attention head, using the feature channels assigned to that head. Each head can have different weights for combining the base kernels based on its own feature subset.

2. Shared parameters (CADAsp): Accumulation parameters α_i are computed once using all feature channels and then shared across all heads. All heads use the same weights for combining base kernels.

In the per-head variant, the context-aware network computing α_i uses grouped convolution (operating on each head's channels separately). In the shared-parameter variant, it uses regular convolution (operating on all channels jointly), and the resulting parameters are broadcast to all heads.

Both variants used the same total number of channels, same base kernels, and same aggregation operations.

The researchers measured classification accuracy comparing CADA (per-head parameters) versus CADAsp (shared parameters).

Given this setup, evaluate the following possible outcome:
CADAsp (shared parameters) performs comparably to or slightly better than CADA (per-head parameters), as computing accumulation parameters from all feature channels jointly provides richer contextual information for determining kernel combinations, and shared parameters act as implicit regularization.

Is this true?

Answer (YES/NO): YES